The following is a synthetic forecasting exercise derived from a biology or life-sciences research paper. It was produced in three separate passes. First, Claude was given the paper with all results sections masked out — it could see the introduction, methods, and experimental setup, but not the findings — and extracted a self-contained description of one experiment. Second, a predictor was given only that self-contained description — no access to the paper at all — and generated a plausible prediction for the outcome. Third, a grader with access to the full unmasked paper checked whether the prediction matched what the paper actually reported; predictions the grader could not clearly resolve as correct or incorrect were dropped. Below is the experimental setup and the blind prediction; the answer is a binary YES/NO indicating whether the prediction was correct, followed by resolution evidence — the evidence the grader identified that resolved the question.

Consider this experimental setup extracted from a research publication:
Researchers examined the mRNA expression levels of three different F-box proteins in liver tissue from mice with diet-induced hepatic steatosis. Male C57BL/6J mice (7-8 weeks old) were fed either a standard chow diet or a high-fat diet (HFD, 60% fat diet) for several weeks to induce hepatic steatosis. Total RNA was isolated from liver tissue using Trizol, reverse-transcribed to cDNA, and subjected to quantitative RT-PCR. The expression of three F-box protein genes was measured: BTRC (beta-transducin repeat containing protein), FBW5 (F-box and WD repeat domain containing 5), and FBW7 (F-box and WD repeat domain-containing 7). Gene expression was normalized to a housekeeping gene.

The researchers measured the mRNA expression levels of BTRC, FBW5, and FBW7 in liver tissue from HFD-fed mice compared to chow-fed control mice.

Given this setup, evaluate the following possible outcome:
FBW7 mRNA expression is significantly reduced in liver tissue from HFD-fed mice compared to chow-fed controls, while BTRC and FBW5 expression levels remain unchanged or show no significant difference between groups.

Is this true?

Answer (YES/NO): NO